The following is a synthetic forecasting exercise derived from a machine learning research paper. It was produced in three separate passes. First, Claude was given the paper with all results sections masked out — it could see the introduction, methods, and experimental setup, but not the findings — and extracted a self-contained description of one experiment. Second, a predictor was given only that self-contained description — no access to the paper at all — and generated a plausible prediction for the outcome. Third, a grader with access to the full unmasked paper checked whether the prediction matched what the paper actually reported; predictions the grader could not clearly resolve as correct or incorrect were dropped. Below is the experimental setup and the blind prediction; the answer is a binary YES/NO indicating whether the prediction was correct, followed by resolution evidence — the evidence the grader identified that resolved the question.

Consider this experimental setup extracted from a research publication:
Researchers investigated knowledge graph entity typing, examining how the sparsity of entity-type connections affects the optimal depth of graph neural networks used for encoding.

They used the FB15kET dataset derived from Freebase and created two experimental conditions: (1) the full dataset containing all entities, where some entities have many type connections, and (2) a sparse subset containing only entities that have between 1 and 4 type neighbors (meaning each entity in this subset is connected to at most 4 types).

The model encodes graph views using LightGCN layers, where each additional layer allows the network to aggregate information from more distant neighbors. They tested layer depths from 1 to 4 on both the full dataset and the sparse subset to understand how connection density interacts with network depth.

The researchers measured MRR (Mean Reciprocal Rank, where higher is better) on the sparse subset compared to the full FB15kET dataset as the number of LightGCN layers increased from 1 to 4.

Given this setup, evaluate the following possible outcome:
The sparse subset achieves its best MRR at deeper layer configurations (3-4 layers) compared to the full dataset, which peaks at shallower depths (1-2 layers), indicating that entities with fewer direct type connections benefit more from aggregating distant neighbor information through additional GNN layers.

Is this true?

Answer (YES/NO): NO